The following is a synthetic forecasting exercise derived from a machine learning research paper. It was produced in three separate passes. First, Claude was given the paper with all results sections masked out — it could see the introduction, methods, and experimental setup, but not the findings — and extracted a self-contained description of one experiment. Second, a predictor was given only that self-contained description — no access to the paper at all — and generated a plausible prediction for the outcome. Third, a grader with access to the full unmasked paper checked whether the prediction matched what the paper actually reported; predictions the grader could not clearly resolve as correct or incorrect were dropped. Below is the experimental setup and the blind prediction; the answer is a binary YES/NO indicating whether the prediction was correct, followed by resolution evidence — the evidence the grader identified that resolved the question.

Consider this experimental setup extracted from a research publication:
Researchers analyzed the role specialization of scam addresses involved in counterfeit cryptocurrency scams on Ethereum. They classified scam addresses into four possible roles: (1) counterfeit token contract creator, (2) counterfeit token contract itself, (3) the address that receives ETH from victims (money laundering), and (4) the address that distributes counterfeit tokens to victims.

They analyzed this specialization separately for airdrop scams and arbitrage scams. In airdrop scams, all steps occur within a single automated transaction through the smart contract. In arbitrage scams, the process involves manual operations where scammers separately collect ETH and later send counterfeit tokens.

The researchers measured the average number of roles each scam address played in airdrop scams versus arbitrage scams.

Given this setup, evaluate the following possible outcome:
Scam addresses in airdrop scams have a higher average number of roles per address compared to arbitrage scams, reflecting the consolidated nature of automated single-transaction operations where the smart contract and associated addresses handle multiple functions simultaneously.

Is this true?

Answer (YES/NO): YES